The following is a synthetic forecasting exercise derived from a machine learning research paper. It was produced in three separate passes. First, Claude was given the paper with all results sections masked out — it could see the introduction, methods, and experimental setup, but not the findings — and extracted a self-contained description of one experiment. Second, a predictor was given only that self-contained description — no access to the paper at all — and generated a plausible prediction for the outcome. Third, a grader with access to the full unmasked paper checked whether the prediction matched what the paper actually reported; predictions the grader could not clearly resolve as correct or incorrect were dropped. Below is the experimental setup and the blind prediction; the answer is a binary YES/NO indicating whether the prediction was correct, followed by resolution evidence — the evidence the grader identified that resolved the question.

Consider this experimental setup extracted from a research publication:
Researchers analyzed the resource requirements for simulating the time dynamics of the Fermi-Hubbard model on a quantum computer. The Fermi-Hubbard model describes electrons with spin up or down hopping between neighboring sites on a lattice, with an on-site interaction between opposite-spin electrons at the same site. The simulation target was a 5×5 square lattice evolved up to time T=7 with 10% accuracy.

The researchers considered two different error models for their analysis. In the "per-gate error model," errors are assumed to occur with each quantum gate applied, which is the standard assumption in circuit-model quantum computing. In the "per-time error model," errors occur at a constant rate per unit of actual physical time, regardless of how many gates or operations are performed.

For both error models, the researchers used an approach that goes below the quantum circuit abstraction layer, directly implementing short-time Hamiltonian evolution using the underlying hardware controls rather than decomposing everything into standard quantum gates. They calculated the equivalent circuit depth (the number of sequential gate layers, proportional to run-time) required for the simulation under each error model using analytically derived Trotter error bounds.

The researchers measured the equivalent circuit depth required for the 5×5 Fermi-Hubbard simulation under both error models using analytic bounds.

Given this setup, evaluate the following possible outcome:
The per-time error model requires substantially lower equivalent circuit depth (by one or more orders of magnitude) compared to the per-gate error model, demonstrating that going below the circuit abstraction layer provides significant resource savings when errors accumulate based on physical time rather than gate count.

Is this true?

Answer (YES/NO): YES